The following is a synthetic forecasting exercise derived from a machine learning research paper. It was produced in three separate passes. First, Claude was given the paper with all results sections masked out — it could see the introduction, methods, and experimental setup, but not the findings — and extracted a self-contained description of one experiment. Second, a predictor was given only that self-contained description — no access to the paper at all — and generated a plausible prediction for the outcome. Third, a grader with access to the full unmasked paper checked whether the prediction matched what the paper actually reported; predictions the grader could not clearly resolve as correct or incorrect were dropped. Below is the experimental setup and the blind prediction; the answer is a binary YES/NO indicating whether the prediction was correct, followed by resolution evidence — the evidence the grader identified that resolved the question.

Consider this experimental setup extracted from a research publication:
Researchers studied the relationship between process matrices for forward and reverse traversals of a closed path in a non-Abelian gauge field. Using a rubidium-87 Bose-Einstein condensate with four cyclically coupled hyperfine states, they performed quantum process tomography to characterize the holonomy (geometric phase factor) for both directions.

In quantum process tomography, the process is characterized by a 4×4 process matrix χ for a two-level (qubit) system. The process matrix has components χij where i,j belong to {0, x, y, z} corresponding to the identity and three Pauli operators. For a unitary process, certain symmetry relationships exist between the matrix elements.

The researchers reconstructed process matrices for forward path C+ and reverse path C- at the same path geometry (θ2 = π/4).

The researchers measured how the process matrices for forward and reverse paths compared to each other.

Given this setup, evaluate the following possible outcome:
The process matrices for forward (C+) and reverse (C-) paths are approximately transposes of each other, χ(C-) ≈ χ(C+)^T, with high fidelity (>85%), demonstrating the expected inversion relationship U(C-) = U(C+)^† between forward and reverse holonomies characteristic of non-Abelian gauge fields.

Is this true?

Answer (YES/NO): NO